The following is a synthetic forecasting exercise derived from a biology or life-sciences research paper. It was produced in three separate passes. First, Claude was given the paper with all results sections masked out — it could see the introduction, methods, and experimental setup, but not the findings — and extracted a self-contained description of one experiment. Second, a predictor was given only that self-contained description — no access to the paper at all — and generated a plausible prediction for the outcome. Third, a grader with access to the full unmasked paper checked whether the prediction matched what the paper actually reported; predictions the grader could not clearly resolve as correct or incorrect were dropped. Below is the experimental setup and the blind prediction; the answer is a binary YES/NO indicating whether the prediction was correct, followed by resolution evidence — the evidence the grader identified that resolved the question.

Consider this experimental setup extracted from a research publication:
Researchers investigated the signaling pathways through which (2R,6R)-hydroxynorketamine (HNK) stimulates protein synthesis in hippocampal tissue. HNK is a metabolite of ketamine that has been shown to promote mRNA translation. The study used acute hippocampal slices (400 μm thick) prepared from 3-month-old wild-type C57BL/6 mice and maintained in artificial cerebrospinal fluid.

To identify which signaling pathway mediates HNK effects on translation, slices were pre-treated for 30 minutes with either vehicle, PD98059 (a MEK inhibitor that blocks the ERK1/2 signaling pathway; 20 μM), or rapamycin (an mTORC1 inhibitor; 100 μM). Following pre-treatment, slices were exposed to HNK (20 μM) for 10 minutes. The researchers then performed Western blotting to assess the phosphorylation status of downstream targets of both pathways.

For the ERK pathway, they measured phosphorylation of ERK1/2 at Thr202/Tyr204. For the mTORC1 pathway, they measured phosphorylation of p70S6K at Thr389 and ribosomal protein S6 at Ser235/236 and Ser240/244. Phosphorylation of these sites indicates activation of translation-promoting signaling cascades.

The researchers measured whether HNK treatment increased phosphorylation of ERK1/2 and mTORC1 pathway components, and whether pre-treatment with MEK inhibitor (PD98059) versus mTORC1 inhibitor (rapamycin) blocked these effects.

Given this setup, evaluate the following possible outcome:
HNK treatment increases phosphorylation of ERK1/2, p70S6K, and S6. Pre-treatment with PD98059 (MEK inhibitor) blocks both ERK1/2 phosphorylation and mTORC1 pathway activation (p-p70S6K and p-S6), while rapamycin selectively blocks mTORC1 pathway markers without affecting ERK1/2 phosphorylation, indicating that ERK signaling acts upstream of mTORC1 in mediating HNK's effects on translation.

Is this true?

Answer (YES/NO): NO